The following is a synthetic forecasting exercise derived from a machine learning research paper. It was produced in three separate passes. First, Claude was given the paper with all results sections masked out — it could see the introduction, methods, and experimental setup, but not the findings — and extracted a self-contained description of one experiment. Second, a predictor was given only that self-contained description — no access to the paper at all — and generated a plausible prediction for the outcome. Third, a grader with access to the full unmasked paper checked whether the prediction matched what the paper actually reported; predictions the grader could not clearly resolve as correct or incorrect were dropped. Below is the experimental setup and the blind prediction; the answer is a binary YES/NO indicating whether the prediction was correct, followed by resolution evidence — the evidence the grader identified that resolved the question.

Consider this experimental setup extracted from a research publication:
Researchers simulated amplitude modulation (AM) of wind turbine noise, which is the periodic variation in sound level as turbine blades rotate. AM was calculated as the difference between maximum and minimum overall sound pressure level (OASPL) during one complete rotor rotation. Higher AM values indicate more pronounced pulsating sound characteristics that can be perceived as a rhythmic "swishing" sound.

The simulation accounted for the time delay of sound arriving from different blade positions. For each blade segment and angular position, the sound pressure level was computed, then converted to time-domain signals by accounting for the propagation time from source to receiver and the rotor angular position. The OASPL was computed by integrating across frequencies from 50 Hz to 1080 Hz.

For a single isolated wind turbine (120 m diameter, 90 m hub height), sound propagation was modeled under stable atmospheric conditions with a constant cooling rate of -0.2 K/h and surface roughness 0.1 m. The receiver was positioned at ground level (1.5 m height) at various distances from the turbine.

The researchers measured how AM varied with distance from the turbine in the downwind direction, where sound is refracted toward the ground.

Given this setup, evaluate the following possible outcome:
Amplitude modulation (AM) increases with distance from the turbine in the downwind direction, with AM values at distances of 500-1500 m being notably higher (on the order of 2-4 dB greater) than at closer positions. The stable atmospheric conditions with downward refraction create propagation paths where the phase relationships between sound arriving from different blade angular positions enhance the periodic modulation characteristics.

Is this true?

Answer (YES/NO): NO